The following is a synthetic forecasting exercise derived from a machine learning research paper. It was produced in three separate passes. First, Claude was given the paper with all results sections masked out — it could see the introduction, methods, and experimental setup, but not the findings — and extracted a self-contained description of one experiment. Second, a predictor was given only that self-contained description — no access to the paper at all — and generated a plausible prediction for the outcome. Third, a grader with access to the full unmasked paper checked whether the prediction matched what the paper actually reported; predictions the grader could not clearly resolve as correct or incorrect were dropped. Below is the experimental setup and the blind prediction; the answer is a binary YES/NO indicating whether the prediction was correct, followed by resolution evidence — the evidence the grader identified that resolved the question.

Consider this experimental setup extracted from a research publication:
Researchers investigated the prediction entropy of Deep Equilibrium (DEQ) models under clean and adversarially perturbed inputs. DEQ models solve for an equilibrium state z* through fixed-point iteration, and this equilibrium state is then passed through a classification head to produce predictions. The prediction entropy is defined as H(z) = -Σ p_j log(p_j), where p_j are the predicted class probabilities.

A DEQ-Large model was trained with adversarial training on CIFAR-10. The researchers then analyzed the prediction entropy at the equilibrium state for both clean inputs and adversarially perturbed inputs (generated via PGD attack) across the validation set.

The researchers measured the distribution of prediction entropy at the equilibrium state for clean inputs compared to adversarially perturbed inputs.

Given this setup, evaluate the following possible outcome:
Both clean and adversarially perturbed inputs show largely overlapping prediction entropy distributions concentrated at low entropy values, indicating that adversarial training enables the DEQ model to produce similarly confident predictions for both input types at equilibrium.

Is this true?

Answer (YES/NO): NO